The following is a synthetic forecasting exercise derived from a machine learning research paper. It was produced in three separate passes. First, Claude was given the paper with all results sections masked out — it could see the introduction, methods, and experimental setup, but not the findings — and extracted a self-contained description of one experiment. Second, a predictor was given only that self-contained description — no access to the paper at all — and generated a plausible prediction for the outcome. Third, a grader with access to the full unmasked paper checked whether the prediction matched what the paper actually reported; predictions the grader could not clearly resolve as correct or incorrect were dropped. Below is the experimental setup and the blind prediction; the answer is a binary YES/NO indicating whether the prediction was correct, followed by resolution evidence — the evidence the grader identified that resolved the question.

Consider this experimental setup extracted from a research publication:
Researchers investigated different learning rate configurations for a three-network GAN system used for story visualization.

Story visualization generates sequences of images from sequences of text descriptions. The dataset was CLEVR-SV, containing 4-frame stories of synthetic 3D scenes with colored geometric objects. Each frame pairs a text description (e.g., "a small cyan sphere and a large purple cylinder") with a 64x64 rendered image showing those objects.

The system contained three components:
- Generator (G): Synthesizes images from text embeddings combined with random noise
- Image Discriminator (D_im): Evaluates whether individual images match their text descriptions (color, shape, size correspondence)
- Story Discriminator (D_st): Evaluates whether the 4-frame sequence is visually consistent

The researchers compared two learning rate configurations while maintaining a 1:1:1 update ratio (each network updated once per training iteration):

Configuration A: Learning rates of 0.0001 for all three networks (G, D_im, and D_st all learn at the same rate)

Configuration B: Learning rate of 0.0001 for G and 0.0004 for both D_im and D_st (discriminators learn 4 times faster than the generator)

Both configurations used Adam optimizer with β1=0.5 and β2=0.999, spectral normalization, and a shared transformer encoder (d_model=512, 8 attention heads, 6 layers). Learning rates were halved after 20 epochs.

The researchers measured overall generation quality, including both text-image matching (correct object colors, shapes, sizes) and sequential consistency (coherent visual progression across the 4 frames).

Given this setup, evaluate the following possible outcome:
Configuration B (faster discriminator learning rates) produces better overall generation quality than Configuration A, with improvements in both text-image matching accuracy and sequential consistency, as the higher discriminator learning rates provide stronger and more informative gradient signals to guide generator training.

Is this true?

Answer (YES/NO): YES